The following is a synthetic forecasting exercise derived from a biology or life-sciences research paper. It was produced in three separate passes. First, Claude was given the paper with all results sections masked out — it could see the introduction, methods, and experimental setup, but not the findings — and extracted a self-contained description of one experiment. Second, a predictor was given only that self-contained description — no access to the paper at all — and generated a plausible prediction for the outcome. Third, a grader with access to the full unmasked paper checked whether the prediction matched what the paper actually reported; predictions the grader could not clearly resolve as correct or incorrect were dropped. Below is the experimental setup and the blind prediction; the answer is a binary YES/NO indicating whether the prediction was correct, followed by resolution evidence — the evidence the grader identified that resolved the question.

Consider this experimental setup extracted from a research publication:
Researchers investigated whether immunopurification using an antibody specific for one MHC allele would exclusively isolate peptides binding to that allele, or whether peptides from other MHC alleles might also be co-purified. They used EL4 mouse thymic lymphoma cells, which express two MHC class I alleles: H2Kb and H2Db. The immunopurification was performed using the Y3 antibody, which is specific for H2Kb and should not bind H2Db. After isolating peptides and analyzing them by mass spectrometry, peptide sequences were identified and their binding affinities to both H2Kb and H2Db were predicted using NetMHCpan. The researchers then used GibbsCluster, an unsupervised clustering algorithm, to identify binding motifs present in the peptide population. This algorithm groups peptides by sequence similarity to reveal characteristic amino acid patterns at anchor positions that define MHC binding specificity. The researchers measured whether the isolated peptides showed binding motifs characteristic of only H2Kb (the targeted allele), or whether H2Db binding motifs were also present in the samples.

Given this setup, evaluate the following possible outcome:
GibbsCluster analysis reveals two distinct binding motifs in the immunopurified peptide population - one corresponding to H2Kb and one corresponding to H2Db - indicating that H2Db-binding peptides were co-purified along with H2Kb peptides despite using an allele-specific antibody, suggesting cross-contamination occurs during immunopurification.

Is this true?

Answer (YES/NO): YES